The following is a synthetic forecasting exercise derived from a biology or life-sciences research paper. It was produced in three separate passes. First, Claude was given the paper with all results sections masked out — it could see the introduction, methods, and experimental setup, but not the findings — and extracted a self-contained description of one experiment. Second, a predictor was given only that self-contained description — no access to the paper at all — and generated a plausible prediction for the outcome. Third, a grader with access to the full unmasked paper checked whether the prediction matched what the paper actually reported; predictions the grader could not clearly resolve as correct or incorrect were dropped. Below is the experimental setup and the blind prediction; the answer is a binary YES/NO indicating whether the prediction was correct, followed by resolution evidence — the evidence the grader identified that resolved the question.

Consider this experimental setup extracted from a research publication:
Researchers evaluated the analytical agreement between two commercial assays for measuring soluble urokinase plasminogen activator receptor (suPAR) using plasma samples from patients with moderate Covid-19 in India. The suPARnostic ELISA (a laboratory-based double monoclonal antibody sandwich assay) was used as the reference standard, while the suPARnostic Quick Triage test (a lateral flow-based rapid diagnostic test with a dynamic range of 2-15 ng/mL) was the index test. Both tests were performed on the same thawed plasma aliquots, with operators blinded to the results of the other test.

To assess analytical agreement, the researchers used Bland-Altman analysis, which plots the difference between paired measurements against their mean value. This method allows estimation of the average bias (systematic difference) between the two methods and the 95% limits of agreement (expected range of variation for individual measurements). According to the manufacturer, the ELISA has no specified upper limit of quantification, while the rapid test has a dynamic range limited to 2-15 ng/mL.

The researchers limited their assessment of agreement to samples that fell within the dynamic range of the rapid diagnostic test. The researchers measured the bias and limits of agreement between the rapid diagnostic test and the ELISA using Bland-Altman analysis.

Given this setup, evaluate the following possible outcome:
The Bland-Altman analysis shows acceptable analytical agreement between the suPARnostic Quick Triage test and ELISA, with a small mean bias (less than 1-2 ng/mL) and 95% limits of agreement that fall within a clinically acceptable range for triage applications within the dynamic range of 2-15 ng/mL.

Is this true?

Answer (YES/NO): NO